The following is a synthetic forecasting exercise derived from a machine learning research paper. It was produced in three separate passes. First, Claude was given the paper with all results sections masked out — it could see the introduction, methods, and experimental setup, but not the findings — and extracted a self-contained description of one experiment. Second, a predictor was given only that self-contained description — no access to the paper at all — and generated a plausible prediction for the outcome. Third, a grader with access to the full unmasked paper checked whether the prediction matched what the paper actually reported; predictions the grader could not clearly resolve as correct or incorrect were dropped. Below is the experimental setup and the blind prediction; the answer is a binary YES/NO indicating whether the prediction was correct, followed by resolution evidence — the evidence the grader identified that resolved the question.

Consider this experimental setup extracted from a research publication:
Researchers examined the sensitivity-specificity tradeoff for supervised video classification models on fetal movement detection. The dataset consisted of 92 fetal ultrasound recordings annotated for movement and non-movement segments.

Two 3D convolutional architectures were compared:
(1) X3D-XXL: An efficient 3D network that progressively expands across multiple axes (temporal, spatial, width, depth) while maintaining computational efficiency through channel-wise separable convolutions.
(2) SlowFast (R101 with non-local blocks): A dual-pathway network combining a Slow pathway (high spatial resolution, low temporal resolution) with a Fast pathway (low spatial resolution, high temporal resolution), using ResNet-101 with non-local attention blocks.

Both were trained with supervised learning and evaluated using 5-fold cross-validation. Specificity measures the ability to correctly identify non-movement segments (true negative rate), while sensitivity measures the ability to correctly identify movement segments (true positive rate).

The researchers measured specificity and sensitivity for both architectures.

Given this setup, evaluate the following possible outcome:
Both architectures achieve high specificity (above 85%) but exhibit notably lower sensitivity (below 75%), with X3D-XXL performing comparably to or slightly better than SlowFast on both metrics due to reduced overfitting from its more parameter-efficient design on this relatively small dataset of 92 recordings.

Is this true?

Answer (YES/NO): NO